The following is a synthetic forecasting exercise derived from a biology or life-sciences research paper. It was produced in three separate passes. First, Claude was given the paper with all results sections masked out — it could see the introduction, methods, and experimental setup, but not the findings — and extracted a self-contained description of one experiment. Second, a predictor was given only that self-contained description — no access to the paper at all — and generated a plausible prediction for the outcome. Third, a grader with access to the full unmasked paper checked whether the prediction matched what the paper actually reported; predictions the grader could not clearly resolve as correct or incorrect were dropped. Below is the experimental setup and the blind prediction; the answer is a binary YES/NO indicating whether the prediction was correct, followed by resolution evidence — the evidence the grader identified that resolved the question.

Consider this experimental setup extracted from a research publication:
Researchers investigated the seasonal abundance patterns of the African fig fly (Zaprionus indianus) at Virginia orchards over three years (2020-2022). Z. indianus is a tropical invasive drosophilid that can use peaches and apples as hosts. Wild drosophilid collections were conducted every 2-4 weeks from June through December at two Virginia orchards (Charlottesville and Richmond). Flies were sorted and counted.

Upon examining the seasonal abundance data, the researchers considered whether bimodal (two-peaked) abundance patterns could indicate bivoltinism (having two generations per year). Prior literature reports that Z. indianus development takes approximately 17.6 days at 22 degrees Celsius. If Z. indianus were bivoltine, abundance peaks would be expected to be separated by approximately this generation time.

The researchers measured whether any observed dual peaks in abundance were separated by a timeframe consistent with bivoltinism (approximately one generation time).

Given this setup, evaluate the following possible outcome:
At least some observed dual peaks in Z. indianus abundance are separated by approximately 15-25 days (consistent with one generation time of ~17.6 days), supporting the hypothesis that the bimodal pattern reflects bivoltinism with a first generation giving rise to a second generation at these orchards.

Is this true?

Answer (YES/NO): NO